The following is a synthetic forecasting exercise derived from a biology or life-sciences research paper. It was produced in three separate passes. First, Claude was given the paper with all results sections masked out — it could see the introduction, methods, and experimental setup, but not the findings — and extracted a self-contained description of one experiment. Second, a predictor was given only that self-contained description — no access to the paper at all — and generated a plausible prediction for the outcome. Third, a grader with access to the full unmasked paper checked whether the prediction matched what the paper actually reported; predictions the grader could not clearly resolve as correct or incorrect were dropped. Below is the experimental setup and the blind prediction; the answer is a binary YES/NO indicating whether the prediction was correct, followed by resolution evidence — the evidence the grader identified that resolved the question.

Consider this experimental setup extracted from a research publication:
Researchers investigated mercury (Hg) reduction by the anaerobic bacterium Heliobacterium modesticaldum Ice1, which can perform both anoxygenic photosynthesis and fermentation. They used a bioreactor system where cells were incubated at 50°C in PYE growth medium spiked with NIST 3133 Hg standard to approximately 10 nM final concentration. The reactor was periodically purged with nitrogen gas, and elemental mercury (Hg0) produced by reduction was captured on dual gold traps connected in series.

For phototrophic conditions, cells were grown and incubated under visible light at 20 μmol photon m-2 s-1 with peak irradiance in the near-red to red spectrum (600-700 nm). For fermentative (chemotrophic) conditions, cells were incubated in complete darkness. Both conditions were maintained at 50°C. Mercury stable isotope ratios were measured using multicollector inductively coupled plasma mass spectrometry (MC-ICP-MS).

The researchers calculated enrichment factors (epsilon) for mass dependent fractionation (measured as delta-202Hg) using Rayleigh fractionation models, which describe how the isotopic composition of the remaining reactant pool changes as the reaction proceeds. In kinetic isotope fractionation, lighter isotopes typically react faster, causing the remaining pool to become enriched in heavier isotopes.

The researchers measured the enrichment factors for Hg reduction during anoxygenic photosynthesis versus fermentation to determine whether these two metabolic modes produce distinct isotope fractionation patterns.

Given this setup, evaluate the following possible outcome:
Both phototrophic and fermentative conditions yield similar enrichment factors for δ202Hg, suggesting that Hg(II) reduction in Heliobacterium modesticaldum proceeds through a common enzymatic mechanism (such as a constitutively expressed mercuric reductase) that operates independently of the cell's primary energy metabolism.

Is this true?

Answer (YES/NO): NO